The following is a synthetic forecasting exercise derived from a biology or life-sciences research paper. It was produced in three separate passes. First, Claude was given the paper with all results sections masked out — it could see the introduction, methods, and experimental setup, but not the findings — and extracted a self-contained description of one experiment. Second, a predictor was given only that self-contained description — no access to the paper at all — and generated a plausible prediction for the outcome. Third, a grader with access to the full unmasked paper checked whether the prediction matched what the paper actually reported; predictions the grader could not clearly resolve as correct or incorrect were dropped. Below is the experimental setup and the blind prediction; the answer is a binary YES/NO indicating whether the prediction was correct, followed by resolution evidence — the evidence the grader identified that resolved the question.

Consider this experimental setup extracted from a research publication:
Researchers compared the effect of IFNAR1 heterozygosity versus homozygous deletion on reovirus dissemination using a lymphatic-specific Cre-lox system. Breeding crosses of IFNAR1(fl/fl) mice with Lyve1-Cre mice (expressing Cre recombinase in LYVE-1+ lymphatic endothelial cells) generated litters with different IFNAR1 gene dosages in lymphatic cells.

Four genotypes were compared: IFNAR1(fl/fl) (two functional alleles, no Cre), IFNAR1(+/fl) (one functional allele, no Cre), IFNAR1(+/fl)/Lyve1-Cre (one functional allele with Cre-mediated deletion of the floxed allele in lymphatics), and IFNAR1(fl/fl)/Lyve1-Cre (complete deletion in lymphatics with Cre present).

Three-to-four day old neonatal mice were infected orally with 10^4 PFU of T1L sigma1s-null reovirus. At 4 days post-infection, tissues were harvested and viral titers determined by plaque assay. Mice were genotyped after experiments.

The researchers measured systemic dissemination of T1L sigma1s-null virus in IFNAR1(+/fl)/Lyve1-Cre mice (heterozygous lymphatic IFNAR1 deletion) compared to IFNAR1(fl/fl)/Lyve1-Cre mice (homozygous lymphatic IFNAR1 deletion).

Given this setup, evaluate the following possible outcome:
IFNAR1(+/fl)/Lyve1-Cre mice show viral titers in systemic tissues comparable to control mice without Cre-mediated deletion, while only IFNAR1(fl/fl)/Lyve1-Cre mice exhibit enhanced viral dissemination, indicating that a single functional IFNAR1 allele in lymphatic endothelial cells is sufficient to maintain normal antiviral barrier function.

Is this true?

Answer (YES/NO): YES